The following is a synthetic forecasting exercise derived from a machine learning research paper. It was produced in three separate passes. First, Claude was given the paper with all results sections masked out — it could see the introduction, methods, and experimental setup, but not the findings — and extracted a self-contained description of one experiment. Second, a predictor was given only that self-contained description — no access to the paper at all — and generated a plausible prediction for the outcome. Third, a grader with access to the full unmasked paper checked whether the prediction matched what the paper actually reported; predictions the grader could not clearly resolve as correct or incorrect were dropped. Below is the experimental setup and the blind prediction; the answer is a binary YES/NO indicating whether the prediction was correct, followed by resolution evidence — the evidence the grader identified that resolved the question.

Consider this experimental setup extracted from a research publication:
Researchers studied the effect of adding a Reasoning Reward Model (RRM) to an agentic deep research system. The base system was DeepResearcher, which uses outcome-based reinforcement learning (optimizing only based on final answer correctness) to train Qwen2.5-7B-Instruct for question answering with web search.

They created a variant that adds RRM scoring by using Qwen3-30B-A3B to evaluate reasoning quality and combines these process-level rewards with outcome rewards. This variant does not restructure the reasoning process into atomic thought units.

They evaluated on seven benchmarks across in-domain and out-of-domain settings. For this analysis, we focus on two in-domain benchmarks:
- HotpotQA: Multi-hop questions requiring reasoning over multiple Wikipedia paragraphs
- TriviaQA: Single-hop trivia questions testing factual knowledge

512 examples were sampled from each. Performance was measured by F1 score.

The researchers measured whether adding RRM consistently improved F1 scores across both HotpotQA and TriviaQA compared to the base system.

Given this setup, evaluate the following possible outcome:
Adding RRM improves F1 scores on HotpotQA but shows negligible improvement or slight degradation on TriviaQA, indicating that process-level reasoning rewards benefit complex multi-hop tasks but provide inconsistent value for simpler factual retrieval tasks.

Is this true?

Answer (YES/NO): YES